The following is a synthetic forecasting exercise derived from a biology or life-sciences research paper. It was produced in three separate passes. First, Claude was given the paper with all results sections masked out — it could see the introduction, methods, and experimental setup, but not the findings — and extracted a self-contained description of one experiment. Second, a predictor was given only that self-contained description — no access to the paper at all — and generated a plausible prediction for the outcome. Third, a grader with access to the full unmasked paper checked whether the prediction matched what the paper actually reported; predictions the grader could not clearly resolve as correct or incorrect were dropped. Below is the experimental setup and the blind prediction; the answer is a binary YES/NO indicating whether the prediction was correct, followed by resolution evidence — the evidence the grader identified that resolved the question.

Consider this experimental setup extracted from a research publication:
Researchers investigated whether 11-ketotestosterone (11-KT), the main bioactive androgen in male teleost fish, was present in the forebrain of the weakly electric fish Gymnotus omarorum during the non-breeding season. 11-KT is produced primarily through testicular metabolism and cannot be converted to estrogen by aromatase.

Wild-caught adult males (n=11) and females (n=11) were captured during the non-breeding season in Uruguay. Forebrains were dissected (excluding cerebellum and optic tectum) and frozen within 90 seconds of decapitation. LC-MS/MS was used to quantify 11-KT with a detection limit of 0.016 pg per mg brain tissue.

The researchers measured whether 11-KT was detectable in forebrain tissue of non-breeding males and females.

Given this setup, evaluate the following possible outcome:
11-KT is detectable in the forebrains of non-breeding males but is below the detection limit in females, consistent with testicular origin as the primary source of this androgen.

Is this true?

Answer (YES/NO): YES